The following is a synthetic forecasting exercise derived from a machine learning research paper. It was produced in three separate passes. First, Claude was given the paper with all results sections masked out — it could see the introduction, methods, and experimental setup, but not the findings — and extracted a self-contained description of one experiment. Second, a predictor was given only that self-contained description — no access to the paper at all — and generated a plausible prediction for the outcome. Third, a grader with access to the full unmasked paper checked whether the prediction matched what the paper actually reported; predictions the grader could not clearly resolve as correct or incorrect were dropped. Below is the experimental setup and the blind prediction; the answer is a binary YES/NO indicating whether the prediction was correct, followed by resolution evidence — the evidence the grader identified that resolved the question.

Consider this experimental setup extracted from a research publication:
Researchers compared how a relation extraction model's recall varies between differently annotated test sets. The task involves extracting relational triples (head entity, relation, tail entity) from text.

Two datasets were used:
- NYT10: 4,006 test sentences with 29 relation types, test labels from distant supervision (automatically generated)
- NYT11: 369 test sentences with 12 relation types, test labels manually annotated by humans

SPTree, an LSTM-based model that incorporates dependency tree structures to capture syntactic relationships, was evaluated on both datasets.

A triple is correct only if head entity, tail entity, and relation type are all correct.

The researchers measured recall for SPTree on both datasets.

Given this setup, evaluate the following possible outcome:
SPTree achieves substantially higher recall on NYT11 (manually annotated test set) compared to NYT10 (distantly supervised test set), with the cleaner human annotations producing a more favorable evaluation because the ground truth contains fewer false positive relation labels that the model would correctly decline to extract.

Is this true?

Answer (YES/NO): NO